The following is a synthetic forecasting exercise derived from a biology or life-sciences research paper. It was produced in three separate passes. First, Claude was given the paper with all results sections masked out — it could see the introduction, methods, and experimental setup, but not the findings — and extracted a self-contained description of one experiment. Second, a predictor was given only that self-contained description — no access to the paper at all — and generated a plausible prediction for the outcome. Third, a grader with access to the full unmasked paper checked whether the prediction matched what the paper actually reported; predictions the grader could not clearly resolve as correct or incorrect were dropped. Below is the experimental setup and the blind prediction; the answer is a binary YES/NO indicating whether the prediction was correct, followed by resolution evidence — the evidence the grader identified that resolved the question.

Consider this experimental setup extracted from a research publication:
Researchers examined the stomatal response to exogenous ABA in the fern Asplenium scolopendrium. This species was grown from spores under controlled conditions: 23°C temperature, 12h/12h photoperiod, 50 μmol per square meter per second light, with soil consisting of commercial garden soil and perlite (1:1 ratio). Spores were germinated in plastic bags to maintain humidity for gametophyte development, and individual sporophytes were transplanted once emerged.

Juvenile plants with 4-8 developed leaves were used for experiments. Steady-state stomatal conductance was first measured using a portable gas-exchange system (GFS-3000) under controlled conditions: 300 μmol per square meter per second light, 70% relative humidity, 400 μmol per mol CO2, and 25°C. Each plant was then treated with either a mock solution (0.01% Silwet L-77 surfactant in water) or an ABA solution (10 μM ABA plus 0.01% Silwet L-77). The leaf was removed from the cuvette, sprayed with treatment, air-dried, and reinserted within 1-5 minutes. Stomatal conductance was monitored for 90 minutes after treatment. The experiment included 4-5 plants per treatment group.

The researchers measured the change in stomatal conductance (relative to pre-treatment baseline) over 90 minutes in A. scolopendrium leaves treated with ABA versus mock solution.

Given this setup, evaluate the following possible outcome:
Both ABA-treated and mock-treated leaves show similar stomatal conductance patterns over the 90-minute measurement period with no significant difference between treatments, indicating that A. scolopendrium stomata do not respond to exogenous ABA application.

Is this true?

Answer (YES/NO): YES